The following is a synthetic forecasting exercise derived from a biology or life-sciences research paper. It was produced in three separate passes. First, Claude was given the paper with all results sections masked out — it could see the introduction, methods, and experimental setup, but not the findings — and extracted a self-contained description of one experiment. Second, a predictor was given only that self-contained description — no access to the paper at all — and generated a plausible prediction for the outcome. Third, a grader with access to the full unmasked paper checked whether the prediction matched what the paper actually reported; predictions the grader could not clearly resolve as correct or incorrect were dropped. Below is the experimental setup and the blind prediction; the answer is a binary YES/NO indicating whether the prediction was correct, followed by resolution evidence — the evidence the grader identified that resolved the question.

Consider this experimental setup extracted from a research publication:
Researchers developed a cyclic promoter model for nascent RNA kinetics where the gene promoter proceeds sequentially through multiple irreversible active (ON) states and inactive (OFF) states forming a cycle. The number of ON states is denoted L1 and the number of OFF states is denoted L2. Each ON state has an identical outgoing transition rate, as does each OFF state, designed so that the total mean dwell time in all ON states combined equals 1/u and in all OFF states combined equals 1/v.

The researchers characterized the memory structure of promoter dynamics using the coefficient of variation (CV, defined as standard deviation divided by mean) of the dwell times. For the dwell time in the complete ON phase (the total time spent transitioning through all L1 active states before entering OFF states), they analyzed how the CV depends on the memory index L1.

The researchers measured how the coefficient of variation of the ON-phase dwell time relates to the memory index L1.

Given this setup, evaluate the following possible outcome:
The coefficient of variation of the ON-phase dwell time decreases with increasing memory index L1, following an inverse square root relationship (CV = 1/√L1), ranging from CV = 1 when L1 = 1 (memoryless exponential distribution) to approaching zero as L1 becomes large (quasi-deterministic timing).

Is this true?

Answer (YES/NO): NO